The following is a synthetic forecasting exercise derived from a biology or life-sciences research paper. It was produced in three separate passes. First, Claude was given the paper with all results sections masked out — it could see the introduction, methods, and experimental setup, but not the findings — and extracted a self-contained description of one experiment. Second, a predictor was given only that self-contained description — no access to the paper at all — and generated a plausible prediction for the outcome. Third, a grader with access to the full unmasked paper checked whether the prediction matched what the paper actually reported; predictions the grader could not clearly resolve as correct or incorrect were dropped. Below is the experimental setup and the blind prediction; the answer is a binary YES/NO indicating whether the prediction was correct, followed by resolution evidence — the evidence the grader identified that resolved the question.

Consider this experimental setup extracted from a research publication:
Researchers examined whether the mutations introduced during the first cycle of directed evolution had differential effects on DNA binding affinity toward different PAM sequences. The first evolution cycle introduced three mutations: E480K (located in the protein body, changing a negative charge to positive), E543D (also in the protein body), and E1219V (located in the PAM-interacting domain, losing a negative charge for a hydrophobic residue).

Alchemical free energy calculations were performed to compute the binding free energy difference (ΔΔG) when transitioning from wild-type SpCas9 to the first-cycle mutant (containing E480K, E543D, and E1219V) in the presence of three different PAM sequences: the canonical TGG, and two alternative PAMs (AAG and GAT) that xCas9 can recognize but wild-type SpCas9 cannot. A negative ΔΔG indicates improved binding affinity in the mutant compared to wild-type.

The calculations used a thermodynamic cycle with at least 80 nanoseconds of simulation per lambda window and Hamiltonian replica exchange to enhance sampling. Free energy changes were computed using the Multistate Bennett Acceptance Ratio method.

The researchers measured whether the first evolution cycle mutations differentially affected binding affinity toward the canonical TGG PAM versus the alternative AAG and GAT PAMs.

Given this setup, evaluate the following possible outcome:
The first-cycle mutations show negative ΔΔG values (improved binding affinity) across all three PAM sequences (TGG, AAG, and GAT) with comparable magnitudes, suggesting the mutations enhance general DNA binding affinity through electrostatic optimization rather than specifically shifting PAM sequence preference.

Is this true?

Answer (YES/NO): NO